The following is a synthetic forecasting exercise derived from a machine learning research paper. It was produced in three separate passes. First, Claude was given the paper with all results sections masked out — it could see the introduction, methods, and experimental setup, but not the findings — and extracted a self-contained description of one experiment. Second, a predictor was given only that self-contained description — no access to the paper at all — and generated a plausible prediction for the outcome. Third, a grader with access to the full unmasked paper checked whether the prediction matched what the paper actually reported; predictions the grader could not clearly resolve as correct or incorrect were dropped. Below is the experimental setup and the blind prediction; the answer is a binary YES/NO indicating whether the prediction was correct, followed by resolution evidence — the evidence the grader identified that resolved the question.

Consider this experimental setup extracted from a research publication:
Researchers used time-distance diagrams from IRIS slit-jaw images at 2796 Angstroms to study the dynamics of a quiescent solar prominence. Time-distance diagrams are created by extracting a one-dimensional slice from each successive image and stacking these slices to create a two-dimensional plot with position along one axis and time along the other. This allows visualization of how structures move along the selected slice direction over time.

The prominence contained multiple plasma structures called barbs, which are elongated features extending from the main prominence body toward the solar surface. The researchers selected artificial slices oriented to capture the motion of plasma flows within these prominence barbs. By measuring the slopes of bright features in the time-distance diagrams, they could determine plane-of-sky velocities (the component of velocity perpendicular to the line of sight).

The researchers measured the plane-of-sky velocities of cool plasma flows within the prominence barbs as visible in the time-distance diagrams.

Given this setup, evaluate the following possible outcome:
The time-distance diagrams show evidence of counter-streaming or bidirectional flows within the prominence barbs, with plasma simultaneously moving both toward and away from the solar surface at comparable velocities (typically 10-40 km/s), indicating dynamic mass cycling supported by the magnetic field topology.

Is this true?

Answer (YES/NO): NO